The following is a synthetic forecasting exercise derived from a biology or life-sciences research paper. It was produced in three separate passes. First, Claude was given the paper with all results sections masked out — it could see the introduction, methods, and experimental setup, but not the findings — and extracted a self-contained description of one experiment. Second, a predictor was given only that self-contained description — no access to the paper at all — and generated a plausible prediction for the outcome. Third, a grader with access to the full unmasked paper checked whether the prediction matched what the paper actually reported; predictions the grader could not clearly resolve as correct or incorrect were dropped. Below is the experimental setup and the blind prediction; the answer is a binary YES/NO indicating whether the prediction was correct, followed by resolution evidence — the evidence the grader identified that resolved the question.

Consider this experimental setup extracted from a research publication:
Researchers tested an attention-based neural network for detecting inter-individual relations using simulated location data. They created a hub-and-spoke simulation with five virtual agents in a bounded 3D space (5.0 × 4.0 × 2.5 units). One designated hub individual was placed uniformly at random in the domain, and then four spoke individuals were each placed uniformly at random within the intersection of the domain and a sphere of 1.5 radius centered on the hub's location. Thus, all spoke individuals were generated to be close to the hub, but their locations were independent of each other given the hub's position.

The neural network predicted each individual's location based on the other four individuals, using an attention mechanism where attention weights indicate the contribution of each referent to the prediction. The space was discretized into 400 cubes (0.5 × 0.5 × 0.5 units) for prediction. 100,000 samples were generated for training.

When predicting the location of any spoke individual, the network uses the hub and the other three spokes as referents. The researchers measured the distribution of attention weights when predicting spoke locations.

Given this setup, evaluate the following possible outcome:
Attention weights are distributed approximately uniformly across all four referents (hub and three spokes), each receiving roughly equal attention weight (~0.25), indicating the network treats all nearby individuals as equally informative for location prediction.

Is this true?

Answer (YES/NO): NO